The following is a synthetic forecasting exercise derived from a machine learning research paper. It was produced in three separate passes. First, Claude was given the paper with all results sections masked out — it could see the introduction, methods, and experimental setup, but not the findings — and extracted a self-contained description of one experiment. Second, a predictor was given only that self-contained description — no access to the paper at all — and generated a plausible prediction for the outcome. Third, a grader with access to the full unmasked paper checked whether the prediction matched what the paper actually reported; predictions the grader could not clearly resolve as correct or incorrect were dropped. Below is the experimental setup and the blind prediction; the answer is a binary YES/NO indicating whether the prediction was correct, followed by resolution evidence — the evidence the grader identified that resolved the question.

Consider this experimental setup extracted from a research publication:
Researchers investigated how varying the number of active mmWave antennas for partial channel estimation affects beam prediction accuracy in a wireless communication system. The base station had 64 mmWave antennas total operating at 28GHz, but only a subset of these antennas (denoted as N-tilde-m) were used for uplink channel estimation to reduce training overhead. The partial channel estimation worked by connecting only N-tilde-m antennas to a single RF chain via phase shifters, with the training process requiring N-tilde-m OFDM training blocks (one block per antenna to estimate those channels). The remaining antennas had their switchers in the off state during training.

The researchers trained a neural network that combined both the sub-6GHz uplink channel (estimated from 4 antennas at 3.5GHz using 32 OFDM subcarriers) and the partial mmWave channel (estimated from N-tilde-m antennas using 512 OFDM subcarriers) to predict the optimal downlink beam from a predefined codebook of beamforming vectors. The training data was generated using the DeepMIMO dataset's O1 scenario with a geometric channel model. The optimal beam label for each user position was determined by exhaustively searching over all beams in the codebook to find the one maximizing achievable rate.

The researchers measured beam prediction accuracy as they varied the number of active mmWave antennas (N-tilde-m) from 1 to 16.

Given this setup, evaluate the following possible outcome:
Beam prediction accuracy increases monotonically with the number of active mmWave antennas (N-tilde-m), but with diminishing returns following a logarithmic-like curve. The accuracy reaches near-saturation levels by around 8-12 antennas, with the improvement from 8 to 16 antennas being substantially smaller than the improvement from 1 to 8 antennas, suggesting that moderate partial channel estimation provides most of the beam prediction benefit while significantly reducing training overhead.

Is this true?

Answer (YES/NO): YES